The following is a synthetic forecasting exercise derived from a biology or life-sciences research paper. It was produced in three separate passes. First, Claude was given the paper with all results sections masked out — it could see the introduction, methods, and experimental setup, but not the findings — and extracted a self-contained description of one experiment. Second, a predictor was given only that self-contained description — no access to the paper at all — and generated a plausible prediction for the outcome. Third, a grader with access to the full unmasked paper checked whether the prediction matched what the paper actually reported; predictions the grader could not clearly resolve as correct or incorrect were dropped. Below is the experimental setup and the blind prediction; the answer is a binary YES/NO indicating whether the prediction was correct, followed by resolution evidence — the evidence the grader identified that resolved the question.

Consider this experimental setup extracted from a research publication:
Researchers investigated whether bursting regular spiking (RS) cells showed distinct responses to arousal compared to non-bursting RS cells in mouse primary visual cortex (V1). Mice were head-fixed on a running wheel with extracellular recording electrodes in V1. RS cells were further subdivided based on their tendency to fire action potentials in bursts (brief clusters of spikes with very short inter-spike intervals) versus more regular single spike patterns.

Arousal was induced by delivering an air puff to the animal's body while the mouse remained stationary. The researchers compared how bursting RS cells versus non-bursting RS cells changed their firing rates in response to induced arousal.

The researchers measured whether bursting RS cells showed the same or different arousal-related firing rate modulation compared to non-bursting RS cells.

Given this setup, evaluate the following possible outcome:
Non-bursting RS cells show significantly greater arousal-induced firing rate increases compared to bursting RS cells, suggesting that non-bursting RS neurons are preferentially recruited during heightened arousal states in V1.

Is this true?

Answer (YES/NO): NO